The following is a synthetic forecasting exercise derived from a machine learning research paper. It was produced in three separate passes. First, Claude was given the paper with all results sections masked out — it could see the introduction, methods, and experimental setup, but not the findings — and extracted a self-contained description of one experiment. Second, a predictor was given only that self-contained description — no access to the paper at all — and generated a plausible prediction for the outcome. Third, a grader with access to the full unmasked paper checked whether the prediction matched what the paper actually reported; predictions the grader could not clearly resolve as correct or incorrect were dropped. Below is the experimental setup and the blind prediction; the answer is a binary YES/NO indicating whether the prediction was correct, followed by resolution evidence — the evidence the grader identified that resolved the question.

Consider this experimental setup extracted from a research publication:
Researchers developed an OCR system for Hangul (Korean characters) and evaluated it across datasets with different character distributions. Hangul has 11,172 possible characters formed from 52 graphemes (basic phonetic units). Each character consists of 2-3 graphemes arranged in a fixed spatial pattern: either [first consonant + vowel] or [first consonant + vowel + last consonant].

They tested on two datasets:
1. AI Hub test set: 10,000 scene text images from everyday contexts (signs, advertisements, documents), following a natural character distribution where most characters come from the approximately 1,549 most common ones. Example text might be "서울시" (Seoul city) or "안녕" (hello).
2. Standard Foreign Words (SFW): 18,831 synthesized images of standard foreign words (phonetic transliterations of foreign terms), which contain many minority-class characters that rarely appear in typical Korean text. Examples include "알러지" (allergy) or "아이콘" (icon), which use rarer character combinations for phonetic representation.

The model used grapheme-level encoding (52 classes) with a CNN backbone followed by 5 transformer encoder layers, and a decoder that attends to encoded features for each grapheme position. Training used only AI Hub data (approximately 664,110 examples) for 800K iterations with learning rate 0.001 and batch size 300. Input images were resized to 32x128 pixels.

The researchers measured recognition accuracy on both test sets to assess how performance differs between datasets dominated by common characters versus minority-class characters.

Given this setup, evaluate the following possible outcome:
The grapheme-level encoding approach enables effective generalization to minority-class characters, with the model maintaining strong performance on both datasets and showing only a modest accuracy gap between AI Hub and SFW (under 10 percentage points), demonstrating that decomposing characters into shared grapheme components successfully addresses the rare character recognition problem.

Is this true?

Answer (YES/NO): NO